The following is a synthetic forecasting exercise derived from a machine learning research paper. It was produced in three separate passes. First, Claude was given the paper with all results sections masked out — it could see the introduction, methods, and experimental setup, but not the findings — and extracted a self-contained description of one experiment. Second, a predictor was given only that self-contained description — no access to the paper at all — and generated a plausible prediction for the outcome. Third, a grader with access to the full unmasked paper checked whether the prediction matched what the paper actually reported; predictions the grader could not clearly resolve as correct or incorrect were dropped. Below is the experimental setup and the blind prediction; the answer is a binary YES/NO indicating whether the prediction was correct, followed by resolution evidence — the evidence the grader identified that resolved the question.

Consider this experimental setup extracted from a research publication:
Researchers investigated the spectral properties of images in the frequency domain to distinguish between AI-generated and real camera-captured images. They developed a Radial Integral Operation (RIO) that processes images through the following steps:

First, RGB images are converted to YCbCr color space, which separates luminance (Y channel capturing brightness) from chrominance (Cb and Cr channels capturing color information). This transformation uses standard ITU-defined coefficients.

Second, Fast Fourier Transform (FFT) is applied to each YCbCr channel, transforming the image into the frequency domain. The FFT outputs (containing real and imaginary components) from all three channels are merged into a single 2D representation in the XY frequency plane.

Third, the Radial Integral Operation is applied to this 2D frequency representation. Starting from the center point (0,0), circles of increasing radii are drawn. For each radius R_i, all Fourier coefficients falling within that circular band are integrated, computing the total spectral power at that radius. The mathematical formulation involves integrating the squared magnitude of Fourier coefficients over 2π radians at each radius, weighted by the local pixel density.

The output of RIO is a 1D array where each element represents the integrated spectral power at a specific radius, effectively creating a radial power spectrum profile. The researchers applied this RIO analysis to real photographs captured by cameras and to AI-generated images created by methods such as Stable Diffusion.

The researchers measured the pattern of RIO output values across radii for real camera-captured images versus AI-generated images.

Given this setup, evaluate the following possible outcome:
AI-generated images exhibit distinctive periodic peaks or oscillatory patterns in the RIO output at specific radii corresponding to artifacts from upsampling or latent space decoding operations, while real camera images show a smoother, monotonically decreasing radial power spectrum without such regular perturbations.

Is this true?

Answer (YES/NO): NO